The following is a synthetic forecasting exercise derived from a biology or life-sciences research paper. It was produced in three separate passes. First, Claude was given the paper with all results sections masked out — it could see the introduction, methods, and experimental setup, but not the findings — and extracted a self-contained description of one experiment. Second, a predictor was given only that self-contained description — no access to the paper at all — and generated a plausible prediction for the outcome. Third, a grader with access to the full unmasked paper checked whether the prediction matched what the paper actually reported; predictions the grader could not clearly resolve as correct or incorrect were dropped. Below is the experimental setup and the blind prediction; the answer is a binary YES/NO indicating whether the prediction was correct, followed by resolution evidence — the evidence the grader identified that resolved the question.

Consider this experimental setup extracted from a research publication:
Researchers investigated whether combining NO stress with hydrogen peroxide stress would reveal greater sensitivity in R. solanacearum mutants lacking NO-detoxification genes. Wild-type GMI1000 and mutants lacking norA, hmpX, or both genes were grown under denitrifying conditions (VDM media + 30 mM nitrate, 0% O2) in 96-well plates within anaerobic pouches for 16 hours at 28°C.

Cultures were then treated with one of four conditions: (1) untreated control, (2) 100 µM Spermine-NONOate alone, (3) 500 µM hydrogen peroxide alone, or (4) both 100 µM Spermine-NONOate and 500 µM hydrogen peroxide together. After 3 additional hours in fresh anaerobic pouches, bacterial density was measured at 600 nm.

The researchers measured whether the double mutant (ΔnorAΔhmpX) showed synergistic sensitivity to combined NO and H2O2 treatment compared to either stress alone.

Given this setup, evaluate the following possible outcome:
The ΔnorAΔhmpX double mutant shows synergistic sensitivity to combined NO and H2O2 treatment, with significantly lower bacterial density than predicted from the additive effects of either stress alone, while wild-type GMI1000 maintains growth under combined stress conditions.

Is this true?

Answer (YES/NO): NO